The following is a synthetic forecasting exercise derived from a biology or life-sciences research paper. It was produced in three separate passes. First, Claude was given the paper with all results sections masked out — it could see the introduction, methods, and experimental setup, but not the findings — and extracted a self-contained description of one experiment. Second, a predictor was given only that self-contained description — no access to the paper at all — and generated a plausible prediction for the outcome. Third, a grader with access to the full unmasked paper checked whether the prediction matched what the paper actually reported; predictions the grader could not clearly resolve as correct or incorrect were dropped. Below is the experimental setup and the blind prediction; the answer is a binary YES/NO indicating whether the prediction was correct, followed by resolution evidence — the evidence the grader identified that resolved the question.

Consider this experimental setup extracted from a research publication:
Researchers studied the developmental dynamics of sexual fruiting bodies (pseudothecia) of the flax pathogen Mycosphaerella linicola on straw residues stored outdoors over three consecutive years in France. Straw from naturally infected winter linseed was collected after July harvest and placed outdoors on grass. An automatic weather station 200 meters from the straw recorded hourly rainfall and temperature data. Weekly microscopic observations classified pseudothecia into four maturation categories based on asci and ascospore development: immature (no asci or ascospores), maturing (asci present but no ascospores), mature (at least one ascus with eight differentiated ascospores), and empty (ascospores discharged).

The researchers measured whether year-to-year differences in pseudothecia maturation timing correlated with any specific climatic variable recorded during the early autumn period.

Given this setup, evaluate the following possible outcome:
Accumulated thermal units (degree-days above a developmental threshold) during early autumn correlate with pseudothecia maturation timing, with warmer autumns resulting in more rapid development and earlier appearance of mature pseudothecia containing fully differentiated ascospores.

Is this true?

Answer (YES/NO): NO